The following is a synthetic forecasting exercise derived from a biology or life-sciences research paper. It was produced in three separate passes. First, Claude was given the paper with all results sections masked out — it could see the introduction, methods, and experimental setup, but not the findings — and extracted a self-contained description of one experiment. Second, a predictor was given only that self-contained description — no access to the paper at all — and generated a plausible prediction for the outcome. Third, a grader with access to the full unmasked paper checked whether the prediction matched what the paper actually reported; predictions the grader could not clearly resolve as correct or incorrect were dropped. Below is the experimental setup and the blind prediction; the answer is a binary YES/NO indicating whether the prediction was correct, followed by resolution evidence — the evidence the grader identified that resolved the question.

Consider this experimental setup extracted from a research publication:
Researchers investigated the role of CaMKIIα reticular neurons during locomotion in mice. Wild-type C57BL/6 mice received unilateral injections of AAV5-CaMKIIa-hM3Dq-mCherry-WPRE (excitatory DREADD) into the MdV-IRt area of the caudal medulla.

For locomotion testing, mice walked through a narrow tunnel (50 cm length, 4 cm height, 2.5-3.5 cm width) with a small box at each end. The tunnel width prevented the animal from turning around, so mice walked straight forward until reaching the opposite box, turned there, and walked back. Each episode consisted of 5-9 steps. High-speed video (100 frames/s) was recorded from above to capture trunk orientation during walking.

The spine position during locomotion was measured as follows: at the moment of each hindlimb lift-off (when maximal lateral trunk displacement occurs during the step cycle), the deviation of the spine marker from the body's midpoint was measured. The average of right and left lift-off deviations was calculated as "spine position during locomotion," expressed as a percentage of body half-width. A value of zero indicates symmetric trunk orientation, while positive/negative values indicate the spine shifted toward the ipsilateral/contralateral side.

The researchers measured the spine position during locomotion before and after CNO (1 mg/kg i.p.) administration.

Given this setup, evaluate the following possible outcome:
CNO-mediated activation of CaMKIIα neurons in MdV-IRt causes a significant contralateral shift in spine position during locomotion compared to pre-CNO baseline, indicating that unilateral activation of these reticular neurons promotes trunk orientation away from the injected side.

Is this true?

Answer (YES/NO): NO